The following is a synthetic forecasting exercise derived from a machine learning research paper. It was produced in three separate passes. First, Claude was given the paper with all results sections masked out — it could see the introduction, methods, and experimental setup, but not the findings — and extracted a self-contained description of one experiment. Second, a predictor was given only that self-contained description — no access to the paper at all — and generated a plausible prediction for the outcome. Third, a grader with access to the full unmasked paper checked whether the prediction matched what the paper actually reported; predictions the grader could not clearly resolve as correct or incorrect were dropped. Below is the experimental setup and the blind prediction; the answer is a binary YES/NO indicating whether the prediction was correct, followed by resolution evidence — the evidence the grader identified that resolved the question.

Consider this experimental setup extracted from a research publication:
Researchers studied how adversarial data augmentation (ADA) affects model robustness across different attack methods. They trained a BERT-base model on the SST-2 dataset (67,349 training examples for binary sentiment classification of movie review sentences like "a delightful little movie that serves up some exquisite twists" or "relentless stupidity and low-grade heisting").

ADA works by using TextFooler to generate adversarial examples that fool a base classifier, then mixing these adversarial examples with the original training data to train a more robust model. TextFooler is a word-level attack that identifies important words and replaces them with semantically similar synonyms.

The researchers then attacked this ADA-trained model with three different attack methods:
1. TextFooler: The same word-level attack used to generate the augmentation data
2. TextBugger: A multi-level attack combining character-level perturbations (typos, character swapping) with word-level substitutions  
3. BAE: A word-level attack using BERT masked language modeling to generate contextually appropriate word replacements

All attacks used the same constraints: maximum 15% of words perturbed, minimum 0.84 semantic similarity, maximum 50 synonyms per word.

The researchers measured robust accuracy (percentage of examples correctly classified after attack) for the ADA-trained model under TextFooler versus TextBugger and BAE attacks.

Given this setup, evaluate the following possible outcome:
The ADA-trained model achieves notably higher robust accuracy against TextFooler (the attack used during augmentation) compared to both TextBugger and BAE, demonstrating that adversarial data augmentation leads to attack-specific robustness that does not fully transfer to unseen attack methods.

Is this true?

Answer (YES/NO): YES